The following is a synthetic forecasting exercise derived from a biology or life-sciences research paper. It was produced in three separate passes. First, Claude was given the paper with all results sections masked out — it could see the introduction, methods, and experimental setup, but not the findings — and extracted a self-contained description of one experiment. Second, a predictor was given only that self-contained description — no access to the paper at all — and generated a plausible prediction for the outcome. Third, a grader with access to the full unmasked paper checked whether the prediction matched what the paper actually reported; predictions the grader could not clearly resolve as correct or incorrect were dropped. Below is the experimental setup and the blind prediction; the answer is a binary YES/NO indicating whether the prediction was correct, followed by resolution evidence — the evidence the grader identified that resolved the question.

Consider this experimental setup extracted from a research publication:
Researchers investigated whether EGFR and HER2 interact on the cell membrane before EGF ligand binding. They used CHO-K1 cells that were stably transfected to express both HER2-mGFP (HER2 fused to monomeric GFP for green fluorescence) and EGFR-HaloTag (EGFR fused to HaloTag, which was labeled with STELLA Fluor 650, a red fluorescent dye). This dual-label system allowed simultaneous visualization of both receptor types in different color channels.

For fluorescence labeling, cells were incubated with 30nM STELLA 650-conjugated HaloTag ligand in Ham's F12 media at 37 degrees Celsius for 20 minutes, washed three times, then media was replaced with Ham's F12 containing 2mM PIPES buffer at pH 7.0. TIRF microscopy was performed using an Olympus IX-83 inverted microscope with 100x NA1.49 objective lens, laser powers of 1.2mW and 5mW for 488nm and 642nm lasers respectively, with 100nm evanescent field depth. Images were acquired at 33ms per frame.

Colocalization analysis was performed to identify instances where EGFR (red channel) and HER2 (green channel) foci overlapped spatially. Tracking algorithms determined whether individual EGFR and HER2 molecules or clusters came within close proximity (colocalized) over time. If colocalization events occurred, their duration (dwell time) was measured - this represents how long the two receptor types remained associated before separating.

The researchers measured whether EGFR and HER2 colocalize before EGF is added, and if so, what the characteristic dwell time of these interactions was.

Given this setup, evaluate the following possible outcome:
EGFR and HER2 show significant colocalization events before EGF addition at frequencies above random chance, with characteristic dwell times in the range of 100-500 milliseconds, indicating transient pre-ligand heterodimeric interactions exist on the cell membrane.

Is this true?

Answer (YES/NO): YES